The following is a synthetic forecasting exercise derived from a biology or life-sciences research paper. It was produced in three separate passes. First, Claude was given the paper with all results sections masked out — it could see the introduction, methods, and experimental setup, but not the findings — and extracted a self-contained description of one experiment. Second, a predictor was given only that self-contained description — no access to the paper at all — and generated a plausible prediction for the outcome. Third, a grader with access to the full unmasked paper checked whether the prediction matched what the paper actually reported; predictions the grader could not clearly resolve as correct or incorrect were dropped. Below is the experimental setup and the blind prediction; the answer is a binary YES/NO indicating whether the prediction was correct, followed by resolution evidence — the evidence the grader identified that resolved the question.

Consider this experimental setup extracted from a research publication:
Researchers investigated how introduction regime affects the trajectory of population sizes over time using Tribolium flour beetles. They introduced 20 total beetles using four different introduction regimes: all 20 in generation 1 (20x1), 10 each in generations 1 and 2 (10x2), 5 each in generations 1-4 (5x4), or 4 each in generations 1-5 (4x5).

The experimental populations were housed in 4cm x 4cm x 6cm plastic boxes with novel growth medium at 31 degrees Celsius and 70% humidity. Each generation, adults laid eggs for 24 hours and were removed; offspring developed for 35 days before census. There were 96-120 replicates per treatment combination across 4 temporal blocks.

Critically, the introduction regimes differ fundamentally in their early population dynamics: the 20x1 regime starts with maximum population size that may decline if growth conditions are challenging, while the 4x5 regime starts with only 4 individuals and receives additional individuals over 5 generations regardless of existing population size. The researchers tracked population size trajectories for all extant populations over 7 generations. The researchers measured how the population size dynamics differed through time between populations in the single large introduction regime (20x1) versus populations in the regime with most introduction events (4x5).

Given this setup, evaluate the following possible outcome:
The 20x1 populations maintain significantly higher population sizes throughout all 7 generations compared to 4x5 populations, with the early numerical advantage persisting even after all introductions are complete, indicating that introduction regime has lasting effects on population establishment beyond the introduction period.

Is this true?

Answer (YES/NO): NO